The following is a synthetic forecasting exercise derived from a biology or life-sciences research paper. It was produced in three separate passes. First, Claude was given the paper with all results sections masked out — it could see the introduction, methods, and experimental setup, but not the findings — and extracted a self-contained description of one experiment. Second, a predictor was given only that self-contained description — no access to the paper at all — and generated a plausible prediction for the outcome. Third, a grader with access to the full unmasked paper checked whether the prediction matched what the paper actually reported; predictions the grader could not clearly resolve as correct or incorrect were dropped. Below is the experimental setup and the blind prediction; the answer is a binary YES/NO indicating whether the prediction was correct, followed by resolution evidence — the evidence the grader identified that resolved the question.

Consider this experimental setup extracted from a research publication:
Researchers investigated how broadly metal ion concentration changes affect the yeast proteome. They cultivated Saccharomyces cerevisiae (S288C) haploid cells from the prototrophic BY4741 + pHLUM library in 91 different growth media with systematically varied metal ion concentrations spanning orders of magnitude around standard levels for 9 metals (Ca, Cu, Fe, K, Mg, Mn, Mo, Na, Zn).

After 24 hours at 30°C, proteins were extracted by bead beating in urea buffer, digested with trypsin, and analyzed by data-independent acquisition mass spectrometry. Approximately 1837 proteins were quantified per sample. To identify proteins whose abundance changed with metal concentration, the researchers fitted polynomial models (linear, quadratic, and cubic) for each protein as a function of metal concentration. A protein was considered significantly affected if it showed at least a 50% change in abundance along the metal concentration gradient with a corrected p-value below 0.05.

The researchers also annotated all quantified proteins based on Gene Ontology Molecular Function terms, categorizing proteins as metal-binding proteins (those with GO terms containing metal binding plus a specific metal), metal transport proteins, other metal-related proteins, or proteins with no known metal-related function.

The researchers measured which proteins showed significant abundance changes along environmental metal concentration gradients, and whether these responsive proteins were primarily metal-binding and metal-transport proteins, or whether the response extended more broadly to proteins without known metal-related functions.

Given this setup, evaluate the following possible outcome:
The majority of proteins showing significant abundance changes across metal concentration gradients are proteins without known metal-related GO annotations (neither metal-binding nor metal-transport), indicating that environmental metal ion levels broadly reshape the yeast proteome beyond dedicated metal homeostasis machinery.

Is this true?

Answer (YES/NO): YES